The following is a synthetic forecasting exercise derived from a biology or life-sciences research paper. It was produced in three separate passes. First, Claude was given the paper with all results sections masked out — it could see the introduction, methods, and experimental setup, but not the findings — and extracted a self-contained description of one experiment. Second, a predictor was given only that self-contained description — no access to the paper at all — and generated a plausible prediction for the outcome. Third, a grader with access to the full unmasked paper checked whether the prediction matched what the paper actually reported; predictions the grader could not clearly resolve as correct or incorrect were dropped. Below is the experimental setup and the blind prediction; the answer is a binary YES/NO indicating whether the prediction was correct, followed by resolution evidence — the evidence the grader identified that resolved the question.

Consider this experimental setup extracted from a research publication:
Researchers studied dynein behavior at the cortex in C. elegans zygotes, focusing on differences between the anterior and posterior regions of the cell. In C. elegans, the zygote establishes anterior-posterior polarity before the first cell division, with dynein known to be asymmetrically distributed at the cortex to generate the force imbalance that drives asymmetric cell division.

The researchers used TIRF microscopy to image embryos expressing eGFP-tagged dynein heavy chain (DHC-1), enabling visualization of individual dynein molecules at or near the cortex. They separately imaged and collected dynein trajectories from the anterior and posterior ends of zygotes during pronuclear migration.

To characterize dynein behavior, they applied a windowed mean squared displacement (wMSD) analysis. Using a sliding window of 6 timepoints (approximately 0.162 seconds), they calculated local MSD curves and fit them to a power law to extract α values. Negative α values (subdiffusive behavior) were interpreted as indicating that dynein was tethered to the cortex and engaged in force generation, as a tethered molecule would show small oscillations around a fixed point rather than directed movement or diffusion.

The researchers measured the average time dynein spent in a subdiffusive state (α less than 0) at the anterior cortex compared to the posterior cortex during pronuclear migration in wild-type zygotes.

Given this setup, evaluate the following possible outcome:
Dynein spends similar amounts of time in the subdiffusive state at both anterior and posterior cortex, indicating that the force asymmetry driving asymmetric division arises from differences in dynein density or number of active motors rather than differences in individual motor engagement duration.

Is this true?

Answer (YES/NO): NO